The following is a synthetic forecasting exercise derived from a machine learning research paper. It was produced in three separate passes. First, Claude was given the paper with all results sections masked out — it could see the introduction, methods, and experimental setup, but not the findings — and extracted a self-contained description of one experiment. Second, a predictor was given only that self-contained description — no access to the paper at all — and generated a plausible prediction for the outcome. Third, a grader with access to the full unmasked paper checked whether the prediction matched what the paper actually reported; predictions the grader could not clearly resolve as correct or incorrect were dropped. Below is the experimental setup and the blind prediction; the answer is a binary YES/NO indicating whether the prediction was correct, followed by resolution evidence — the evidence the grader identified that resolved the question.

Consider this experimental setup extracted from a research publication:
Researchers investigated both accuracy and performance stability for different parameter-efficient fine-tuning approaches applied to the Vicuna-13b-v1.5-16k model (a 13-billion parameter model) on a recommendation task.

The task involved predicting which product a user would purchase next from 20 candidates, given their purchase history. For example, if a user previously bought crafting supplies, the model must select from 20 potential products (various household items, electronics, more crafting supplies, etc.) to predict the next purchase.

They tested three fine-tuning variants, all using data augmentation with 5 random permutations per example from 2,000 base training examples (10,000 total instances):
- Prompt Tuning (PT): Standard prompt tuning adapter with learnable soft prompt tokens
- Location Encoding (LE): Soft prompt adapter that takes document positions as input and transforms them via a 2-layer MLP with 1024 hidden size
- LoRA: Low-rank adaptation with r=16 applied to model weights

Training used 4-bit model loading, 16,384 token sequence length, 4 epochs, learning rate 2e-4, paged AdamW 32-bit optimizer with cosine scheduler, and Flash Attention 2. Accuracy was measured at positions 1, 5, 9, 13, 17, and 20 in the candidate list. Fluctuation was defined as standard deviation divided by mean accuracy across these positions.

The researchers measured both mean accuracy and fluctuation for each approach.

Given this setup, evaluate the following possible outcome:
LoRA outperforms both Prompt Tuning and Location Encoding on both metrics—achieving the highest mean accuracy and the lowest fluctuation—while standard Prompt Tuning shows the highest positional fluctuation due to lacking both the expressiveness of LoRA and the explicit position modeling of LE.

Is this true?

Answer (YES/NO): YES